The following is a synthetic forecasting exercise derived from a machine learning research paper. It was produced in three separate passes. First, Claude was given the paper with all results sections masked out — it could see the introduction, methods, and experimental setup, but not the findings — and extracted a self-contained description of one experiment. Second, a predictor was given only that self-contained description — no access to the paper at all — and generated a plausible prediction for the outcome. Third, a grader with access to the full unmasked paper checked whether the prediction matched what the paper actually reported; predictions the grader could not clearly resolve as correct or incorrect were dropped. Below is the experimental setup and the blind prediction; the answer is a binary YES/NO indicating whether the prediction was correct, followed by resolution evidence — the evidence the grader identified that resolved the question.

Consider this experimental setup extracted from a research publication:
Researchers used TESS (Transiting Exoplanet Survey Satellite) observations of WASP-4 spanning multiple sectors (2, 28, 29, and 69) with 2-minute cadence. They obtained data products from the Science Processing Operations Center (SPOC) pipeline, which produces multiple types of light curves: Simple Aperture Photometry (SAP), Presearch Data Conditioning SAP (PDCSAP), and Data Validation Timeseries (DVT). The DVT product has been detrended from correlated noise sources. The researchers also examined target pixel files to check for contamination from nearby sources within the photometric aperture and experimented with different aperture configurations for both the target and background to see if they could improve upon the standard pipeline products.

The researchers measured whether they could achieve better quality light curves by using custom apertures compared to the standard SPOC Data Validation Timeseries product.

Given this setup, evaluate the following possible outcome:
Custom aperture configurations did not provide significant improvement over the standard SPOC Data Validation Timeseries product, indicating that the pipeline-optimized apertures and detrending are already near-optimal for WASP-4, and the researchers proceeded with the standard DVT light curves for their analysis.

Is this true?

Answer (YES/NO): YES